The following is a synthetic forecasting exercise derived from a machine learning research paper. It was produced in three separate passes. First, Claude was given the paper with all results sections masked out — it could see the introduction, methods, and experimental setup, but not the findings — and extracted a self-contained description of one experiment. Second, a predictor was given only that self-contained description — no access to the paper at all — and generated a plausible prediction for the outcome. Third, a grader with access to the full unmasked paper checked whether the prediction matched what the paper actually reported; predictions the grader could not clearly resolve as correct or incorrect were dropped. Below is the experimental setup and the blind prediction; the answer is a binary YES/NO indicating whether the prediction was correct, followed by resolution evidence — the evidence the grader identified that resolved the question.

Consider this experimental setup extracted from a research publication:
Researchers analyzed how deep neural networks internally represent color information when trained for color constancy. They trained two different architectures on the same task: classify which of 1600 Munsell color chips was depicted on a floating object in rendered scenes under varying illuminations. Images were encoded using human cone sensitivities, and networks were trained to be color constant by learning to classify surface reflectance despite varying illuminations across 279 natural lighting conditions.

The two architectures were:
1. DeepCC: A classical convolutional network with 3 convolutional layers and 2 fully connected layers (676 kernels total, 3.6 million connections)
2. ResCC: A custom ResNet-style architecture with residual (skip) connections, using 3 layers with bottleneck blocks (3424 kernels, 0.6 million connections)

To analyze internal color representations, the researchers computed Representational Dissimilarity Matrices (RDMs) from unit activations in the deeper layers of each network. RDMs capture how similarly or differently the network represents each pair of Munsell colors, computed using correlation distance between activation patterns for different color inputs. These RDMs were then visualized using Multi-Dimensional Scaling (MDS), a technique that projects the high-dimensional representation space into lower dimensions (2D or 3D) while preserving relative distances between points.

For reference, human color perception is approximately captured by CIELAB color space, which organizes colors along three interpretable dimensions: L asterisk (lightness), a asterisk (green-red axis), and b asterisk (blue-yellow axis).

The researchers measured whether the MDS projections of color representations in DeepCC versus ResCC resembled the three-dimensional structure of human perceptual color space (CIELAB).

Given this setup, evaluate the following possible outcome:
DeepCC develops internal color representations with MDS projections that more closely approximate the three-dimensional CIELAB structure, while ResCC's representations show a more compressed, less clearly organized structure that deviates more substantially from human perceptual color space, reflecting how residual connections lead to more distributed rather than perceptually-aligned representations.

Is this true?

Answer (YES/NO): NO